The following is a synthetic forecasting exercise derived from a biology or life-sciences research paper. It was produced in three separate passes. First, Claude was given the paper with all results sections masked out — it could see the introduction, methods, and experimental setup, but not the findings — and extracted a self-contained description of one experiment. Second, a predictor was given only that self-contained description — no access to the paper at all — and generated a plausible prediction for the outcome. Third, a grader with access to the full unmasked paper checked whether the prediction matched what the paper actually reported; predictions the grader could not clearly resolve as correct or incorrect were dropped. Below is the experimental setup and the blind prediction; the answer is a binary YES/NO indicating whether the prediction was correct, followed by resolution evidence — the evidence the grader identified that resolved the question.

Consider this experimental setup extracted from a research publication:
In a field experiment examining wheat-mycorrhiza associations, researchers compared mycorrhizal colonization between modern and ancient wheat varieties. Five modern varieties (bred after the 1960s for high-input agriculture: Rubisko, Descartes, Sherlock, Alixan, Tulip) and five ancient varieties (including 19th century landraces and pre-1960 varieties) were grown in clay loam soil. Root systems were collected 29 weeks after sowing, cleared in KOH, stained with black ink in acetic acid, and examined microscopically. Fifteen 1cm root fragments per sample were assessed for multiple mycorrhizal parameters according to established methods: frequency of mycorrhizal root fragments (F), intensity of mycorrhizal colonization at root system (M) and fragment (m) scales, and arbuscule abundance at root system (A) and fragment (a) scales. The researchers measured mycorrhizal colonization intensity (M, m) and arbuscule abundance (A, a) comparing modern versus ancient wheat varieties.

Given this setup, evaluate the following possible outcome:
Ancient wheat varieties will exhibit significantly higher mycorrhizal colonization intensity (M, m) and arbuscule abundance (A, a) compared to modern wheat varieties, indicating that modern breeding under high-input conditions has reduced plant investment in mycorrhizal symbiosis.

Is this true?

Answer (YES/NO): NO